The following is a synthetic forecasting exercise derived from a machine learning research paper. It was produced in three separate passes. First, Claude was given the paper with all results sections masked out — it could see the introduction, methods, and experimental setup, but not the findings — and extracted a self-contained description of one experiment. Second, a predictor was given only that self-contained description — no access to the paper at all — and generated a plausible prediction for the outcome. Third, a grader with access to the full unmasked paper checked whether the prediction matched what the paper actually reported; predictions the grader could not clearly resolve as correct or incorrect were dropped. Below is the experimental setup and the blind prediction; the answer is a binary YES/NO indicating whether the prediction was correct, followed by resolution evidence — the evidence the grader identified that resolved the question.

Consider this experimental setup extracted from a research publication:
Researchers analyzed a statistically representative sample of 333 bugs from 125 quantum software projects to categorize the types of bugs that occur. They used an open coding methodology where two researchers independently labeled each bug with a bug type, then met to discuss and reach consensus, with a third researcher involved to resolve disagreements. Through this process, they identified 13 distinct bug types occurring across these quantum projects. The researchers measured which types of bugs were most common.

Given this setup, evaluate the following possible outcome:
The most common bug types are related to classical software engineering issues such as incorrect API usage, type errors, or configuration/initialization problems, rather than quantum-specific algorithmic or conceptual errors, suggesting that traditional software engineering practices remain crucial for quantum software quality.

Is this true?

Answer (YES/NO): YES